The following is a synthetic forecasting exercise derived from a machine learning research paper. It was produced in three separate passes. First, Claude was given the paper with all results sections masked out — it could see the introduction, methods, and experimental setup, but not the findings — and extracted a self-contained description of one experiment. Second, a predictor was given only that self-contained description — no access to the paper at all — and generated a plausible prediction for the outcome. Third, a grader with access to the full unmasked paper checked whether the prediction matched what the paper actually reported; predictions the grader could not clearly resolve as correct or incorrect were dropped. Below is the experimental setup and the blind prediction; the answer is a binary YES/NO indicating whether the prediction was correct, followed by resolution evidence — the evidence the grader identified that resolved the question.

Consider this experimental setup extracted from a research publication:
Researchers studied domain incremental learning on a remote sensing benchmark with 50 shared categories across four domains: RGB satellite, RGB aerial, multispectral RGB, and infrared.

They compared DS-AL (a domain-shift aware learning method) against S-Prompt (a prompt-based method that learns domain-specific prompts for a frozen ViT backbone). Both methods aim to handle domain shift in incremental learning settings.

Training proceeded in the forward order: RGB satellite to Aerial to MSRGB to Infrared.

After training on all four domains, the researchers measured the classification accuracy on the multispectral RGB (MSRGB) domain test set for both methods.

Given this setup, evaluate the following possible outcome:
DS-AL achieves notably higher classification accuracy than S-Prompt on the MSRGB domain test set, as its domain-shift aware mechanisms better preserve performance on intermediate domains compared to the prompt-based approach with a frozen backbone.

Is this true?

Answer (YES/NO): NO